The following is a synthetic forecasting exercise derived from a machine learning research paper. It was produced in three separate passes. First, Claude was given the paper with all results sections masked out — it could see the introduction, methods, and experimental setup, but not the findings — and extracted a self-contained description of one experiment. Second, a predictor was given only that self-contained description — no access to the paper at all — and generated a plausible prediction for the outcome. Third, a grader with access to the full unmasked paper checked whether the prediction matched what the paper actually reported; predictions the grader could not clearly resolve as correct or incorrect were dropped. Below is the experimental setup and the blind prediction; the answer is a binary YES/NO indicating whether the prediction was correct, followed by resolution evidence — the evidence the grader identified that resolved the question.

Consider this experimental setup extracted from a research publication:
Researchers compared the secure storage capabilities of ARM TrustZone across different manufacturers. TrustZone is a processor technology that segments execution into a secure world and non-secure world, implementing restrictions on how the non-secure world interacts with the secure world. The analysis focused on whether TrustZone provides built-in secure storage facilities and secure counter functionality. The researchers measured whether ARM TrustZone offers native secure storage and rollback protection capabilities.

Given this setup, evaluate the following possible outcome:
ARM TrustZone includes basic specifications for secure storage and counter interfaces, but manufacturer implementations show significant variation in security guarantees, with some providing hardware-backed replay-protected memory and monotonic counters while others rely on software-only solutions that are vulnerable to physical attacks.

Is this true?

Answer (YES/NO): NO